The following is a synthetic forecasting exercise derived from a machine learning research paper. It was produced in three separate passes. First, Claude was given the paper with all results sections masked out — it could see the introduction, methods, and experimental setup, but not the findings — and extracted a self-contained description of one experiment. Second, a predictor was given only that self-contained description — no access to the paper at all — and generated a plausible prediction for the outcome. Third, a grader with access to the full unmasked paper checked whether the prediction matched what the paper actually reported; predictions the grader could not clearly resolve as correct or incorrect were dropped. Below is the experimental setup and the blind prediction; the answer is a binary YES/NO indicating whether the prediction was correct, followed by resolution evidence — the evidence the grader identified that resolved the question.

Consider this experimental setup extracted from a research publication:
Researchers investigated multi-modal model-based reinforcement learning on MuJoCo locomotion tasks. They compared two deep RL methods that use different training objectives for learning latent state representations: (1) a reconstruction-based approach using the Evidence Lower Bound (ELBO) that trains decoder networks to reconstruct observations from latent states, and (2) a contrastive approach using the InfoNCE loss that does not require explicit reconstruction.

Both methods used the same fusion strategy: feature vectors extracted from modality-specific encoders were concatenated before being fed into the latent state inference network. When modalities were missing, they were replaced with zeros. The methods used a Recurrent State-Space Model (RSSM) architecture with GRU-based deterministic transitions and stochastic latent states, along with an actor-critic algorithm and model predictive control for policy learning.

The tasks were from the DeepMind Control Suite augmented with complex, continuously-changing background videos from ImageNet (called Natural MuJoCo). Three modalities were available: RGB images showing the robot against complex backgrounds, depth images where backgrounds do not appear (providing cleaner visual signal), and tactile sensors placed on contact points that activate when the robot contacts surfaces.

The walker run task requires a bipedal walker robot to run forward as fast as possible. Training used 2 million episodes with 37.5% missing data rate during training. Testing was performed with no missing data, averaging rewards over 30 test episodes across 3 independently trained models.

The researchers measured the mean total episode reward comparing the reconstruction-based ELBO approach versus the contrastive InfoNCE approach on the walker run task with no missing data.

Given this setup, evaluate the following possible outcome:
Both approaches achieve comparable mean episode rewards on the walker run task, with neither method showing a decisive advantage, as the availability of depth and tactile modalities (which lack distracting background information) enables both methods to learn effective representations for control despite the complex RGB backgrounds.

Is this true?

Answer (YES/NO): NO